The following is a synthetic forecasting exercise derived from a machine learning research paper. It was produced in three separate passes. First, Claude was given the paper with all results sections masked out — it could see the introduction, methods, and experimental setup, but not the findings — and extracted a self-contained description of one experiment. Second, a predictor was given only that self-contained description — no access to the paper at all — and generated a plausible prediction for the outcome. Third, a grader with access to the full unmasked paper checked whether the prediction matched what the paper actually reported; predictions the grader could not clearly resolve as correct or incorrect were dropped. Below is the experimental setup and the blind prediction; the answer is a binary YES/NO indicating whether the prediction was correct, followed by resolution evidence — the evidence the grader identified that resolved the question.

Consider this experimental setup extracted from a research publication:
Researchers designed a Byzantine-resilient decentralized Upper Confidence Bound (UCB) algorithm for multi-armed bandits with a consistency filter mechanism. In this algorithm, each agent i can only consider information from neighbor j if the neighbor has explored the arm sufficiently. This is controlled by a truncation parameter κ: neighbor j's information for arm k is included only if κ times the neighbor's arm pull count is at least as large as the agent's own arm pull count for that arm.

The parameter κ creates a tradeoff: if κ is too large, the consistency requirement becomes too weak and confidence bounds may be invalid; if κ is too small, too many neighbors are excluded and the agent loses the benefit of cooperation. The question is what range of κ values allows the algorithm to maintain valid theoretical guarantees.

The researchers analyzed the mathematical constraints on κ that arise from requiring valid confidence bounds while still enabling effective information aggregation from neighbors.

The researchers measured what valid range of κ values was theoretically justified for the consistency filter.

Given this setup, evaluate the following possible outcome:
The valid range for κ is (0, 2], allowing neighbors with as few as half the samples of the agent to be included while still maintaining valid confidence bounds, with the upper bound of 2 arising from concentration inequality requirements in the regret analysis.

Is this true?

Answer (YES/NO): NO